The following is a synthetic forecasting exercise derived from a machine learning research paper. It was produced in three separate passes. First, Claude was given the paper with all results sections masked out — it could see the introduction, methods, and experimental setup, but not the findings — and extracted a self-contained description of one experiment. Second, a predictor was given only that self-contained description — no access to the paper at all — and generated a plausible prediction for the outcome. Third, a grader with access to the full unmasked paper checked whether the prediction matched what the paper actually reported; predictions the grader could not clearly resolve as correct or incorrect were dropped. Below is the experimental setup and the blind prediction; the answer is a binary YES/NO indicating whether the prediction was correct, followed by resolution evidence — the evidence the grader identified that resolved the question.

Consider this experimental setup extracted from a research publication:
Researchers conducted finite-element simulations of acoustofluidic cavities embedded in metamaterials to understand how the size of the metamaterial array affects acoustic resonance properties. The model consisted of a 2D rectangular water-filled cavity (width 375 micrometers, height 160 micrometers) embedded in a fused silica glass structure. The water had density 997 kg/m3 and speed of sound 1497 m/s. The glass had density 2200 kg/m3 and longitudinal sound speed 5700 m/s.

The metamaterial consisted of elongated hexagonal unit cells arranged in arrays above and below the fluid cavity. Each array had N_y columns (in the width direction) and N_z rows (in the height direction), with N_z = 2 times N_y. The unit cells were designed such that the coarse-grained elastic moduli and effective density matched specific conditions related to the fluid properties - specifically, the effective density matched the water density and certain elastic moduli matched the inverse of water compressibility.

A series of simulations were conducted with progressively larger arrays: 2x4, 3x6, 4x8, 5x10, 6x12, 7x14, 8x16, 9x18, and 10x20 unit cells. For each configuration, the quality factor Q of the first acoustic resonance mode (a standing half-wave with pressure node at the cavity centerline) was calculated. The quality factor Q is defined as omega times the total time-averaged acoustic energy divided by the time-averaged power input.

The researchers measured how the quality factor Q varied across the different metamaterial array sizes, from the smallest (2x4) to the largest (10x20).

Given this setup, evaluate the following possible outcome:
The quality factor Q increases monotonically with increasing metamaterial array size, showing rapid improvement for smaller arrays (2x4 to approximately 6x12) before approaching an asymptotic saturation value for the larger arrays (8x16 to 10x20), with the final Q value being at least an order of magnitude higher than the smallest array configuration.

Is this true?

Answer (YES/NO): NO